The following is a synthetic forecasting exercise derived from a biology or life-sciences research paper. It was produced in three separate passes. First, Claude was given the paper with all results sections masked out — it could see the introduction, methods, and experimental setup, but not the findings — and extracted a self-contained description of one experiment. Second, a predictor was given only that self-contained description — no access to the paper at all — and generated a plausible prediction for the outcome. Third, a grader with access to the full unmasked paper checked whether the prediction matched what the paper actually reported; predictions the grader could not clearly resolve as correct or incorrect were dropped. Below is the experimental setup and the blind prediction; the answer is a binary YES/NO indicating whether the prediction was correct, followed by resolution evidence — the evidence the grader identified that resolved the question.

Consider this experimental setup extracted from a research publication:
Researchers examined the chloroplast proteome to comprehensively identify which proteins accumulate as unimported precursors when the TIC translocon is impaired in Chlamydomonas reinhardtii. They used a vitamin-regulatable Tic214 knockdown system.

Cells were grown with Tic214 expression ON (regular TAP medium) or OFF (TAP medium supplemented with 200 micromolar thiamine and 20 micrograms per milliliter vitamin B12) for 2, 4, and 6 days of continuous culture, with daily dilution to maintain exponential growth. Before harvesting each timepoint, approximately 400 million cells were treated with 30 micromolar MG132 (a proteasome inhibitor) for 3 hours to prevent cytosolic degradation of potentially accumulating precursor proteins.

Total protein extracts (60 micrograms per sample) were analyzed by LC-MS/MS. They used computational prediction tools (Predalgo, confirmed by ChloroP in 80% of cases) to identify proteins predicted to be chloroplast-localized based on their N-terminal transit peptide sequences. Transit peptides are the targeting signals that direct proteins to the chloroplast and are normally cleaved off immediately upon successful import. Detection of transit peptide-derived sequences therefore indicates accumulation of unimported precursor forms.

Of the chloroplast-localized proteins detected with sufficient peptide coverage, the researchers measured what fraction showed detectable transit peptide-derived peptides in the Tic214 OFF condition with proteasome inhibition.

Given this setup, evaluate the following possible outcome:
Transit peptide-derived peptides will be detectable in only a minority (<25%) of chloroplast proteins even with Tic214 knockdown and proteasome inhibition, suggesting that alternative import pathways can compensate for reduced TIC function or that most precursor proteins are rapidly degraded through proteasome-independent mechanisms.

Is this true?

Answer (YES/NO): YES